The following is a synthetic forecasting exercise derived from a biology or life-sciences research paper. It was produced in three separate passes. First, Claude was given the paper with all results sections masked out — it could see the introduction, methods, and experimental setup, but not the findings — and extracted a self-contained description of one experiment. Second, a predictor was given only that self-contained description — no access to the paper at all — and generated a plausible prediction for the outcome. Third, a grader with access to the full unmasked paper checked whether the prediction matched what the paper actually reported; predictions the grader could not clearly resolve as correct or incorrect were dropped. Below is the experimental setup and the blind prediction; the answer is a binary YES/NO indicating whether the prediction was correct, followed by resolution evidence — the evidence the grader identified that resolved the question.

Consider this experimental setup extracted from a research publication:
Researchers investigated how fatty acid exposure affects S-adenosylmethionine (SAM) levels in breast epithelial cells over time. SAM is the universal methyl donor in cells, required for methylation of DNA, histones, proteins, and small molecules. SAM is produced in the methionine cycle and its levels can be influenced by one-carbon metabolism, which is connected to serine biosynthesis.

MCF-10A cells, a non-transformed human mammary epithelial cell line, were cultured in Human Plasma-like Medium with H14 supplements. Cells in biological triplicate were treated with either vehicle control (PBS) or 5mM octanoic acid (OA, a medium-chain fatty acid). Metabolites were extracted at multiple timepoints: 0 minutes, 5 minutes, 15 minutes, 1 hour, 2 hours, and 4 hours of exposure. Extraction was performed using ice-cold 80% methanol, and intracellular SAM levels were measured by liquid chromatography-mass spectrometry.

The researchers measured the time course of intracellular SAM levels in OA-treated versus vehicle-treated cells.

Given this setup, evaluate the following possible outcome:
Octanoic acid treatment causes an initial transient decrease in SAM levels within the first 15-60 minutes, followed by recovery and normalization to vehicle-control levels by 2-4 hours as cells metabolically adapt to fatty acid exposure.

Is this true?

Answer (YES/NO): NO